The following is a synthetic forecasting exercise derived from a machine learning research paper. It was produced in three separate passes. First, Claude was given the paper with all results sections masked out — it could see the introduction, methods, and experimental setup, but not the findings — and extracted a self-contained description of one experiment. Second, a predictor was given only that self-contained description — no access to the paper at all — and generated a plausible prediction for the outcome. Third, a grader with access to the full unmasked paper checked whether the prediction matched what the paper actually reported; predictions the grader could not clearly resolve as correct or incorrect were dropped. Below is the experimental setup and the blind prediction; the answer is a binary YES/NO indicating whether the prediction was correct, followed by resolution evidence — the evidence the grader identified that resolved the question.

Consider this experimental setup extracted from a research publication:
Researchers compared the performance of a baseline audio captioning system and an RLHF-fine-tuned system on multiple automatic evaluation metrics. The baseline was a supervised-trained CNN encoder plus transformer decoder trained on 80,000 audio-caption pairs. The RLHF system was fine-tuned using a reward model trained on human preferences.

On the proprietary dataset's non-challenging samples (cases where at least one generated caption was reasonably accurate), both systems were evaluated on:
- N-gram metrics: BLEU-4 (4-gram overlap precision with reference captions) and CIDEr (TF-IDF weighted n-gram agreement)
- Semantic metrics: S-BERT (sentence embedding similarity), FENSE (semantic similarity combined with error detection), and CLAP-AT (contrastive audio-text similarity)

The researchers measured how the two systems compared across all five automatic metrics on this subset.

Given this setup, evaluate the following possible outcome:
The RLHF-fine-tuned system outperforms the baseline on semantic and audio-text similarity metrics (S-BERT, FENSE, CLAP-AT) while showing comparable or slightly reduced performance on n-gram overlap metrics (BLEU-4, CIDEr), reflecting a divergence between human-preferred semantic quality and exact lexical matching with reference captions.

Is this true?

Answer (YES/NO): NO